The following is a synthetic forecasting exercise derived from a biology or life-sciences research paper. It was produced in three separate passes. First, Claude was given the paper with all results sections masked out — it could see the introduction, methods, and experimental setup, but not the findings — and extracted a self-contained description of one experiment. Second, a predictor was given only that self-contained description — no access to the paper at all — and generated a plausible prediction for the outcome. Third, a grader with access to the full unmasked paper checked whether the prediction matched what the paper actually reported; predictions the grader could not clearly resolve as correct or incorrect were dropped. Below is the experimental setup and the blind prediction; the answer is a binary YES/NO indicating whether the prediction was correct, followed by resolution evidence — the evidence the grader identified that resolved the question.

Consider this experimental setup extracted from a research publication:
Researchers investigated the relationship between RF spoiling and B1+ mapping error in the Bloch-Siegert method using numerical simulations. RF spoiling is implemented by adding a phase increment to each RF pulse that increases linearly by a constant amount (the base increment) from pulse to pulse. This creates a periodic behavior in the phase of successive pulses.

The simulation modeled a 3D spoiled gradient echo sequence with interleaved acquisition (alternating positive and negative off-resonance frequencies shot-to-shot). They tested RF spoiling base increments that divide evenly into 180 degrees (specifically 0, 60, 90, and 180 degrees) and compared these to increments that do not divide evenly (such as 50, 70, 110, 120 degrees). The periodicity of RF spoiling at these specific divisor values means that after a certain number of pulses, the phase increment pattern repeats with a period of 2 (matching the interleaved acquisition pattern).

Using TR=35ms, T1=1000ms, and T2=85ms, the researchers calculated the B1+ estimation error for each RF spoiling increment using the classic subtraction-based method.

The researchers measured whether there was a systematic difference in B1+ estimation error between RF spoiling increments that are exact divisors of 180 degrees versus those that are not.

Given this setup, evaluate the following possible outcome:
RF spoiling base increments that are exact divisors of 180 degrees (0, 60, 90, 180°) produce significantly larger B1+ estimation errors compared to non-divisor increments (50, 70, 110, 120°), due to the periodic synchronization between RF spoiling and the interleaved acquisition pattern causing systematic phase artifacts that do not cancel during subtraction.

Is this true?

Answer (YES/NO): NO